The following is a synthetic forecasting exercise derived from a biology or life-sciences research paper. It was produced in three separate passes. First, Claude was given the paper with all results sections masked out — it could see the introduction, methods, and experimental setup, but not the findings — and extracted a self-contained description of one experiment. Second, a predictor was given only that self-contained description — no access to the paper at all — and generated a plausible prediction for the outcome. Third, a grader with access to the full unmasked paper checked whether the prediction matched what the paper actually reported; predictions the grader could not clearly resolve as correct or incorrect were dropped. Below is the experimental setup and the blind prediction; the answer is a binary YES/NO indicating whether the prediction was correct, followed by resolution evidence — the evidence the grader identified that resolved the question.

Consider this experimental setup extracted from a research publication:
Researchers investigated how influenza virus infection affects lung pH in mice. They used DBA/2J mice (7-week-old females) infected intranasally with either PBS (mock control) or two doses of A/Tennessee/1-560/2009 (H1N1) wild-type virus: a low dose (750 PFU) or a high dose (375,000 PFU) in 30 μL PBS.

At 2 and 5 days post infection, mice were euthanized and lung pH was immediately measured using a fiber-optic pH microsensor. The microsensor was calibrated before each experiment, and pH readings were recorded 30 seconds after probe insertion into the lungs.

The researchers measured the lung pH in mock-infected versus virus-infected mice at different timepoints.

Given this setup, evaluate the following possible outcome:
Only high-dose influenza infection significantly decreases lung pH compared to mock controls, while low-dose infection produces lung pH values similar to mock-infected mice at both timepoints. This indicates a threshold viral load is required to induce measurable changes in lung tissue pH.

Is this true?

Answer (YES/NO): NO